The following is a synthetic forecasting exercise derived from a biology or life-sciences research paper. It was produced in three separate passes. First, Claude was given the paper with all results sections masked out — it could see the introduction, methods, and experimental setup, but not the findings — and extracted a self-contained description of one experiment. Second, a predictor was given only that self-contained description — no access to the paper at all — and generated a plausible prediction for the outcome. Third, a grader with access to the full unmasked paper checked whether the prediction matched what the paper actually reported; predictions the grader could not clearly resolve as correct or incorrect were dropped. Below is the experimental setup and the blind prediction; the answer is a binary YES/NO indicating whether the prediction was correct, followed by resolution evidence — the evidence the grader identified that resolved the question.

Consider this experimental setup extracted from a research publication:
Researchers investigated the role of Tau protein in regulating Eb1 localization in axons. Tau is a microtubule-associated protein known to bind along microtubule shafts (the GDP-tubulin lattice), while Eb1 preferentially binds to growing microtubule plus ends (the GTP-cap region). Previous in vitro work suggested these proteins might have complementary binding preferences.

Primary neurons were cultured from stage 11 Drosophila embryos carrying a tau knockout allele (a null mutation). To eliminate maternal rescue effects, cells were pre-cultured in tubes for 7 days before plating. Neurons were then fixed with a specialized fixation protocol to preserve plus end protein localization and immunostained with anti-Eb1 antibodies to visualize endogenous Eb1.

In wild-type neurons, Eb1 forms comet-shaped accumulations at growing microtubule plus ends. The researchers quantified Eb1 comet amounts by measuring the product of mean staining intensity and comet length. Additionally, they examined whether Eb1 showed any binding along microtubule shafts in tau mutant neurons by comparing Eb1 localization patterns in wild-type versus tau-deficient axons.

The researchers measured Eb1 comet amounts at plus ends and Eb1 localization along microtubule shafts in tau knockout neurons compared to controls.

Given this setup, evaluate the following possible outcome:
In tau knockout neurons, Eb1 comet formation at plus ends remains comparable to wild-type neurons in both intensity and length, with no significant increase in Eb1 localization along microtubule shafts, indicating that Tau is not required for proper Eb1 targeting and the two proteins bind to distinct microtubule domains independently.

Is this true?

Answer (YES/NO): NO